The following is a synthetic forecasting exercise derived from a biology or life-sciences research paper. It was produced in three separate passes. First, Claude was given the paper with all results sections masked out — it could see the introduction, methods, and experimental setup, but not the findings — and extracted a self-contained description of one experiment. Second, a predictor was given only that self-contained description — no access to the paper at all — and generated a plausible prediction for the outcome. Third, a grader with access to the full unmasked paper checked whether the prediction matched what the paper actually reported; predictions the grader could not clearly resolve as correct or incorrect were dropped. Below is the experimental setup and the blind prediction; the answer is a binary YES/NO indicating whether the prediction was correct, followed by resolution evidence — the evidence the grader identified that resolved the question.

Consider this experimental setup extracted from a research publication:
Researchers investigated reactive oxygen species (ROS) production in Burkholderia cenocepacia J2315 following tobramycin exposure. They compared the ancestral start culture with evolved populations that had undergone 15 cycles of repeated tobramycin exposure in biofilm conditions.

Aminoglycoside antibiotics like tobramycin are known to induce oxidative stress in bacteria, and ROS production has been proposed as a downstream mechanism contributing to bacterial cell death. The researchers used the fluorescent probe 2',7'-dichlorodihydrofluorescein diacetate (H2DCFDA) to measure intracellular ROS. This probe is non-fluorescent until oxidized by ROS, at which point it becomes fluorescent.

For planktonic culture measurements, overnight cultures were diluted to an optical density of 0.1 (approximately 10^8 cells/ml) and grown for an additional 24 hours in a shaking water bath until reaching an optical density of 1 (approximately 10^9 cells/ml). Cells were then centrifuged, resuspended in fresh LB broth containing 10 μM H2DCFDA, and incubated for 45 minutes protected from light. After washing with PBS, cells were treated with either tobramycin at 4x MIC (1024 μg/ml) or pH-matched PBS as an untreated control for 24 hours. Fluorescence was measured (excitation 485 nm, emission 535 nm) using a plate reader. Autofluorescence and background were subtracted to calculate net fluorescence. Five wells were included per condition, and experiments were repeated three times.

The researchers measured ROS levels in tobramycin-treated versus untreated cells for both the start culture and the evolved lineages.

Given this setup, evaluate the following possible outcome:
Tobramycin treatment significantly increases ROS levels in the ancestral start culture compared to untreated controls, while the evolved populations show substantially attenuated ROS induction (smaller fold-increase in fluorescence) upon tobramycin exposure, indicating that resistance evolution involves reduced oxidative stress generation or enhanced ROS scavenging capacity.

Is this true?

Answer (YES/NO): NO